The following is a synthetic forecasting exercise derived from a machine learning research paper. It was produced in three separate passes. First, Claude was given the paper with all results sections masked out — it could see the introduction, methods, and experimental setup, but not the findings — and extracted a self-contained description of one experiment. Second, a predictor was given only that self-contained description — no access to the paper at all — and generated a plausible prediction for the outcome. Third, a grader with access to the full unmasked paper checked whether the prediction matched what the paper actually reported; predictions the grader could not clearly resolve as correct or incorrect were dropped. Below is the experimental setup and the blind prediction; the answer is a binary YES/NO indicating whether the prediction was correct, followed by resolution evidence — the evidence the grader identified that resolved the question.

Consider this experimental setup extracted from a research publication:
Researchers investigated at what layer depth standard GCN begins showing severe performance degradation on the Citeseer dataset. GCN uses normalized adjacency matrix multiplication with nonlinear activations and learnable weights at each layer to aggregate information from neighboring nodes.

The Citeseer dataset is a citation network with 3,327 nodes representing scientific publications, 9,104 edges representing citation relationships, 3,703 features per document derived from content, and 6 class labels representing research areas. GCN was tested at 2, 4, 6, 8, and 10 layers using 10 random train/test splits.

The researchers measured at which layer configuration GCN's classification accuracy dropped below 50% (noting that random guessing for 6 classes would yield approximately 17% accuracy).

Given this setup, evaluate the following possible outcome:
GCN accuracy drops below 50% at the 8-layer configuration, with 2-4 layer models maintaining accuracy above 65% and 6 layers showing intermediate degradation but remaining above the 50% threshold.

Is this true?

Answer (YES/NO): YES